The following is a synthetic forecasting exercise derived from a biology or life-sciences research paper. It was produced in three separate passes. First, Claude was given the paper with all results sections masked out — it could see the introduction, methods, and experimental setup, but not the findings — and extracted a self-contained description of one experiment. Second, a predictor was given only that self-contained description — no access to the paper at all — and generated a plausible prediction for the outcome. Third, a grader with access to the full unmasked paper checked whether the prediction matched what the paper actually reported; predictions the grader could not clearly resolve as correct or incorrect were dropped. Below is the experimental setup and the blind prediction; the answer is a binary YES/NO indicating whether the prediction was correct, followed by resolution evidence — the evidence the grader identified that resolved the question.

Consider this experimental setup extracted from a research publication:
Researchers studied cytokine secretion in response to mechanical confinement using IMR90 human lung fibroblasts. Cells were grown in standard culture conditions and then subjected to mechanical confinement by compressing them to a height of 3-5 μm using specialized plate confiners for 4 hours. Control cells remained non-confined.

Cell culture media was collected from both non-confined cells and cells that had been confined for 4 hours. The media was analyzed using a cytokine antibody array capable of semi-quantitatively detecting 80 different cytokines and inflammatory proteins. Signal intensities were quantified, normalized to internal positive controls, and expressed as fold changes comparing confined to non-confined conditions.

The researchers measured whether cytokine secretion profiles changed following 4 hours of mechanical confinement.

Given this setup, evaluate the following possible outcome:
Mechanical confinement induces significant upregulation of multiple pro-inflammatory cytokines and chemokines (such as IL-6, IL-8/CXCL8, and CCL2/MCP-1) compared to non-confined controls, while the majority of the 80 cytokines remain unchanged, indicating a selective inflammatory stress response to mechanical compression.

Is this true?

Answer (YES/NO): YES